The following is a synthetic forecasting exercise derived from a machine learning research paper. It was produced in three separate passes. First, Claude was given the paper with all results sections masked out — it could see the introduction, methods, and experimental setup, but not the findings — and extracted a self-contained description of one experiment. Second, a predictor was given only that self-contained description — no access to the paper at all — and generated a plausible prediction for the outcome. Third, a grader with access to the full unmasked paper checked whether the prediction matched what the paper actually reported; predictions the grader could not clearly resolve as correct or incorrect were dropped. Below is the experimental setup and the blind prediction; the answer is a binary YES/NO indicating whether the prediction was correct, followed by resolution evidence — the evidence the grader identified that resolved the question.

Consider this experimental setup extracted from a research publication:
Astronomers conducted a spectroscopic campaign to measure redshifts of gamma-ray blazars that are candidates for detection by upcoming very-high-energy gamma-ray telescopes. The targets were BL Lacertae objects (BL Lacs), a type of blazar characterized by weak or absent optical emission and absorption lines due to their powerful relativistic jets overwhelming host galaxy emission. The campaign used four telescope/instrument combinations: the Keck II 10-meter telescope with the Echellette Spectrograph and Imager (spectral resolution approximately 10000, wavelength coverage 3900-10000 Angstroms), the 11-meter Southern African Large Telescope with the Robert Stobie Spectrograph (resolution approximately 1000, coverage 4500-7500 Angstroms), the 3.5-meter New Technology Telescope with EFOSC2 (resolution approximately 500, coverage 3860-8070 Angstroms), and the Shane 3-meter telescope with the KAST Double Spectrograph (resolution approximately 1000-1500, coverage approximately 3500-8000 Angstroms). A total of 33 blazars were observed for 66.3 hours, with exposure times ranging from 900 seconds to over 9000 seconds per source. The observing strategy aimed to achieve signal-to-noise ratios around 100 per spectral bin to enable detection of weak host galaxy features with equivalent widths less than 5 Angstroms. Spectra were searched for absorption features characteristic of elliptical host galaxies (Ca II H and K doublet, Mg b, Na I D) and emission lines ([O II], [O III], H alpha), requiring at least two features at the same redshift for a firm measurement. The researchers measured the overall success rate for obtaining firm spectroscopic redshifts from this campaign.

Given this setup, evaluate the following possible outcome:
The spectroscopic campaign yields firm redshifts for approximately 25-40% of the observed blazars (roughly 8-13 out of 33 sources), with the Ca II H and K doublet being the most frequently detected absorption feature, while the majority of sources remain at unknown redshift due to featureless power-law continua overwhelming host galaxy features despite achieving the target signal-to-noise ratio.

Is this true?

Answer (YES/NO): NO